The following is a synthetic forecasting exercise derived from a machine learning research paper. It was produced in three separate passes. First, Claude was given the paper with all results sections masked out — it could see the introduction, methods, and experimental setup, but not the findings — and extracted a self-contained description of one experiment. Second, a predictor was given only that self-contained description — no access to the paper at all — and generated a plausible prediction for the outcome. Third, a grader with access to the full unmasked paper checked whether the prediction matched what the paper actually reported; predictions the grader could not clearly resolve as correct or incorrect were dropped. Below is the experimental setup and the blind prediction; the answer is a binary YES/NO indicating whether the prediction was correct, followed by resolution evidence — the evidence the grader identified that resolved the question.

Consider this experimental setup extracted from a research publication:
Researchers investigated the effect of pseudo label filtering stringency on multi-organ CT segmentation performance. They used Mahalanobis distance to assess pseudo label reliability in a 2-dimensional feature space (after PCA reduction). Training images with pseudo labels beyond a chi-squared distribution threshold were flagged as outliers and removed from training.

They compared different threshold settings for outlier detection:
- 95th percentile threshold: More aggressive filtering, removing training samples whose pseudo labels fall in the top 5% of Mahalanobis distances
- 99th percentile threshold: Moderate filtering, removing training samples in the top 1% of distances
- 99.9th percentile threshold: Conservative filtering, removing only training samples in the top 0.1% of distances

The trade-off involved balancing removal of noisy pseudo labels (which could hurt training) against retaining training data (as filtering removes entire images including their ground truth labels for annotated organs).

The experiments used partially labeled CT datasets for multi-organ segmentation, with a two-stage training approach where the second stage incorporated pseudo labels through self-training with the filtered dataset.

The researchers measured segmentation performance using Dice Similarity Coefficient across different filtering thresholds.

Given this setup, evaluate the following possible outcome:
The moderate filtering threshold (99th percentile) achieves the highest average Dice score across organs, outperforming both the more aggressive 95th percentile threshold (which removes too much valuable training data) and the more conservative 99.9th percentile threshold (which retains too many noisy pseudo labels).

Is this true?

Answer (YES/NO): NO